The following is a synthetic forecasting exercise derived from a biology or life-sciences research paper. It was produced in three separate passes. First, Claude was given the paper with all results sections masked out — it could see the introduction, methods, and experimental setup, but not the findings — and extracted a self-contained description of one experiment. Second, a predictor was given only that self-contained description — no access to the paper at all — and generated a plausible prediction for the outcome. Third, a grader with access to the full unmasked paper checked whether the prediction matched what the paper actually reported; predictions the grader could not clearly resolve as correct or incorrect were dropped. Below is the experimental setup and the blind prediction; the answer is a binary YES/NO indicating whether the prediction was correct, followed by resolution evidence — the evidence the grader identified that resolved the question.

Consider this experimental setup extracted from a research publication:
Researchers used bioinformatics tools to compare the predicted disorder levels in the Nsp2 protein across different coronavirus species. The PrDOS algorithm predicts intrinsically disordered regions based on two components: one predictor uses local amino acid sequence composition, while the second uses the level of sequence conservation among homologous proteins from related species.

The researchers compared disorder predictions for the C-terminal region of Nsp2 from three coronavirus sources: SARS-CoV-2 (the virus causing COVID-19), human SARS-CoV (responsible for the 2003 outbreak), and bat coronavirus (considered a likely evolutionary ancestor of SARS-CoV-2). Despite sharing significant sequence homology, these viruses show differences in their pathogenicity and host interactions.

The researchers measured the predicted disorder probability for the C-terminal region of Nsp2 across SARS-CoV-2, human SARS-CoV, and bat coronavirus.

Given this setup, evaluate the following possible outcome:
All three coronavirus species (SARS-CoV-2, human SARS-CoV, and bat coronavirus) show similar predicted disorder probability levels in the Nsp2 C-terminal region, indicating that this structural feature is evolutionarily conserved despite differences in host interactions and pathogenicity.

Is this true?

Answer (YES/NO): NO